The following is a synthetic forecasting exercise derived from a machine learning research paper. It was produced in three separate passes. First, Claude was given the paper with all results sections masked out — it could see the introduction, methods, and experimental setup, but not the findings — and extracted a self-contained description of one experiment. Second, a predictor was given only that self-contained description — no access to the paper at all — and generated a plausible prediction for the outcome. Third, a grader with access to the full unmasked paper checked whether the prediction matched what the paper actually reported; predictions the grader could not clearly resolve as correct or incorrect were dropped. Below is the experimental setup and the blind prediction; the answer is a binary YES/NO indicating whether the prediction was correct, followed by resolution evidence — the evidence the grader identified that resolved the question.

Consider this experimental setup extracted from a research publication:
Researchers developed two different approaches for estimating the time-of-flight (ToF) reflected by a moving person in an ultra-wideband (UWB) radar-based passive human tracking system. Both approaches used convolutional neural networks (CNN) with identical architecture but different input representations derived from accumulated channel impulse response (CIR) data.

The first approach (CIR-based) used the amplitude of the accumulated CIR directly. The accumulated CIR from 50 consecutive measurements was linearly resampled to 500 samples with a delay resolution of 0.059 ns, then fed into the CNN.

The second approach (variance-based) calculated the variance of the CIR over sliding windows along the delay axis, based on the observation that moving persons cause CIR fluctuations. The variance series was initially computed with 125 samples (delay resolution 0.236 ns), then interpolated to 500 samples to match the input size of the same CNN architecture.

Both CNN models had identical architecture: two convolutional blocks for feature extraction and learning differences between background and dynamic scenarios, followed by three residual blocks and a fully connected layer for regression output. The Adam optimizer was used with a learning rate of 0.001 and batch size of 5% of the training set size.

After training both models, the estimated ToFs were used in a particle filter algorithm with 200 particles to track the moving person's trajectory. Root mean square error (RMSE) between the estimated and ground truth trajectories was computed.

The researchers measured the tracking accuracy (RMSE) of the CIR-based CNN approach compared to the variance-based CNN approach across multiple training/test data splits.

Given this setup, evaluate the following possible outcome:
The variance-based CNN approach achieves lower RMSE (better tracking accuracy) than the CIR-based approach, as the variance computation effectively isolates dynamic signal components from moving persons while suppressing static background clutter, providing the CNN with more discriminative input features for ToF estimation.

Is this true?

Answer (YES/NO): NO